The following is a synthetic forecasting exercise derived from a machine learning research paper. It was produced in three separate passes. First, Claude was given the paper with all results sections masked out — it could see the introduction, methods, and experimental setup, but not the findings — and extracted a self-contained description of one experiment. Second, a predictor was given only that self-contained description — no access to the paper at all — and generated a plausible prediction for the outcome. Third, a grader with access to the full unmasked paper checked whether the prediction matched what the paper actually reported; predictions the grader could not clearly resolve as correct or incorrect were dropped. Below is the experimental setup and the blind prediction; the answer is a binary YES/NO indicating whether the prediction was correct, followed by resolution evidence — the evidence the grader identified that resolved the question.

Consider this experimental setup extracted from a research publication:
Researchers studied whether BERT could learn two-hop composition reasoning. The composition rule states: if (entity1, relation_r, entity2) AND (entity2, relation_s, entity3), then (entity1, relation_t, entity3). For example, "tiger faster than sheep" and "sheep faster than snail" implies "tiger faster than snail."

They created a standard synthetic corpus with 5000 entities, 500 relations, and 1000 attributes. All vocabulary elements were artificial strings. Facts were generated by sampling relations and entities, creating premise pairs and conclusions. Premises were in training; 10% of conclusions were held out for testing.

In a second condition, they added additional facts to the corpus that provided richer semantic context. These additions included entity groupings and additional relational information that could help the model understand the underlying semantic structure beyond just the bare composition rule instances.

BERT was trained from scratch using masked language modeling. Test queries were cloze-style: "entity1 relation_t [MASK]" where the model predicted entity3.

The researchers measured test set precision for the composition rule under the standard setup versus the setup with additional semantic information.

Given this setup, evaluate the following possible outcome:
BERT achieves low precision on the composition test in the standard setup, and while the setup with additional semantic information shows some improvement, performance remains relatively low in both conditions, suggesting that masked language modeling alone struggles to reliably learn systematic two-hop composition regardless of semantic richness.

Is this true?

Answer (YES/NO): NO